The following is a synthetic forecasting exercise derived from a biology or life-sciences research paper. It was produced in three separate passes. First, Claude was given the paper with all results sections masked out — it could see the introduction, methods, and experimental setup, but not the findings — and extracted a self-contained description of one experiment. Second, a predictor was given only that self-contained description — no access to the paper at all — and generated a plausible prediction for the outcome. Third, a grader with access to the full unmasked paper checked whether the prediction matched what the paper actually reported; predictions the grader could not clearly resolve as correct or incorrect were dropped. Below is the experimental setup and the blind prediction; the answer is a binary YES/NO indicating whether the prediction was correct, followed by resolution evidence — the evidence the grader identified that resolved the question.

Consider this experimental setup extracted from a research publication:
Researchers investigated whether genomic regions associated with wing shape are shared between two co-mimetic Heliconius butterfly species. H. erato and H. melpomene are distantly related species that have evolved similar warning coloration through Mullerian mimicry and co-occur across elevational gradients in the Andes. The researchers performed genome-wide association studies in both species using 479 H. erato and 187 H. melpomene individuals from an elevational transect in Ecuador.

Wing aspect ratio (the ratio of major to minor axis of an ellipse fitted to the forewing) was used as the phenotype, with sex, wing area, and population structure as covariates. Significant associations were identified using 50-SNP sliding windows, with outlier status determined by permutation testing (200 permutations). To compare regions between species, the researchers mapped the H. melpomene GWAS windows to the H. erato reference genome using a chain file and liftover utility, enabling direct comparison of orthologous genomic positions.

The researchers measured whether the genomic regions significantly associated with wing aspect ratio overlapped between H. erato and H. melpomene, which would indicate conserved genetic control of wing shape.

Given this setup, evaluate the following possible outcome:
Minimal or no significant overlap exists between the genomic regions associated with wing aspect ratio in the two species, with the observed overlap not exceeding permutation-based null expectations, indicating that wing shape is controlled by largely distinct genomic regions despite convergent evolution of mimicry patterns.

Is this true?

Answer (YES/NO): YES